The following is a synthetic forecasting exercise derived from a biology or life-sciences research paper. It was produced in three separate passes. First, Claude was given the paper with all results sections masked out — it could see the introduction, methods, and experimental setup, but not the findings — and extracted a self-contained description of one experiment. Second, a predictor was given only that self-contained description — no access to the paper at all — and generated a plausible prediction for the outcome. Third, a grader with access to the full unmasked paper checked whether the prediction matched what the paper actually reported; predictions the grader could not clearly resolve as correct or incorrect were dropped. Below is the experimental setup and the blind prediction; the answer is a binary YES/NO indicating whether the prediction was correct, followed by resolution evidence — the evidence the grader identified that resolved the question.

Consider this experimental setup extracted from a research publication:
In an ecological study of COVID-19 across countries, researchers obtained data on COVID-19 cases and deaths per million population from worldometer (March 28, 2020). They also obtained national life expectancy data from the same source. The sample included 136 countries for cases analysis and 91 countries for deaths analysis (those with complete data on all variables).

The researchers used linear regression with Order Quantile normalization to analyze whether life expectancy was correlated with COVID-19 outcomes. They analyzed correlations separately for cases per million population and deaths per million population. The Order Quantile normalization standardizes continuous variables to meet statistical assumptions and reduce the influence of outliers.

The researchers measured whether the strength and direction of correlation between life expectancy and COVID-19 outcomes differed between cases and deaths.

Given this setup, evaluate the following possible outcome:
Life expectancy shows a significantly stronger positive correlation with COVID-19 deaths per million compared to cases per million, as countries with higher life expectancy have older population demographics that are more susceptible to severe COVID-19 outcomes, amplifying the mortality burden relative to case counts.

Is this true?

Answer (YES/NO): NO